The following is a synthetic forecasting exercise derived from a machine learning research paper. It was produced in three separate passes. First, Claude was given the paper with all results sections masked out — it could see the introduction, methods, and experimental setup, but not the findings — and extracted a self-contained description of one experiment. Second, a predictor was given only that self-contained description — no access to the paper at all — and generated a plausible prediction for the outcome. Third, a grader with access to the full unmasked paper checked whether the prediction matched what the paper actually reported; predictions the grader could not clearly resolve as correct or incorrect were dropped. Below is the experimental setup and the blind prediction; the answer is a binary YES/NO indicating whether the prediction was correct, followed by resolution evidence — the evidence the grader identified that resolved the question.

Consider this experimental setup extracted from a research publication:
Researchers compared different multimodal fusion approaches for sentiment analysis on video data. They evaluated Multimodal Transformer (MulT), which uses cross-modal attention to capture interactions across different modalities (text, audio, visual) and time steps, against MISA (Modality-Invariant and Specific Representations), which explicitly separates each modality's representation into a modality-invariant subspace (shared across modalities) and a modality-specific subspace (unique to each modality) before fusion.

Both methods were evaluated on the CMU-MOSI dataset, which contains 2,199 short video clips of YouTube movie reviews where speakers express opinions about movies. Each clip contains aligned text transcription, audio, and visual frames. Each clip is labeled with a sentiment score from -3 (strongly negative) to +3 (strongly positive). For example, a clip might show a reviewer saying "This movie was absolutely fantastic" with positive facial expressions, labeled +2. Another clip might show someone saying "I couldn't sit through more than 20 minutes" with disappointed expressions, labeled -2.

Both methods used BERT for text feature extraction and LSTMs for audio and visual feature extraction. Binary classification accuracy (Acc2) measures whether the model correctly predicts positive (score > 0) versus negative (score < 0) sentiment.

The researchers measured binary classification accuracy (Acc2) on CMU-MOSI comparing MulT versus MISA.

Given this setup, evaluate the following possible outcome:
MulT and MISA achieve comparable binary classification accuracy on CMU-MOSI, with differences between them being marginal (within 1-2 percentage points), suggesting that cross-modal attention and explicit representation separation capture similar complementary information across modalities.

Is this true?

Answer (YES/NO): YES